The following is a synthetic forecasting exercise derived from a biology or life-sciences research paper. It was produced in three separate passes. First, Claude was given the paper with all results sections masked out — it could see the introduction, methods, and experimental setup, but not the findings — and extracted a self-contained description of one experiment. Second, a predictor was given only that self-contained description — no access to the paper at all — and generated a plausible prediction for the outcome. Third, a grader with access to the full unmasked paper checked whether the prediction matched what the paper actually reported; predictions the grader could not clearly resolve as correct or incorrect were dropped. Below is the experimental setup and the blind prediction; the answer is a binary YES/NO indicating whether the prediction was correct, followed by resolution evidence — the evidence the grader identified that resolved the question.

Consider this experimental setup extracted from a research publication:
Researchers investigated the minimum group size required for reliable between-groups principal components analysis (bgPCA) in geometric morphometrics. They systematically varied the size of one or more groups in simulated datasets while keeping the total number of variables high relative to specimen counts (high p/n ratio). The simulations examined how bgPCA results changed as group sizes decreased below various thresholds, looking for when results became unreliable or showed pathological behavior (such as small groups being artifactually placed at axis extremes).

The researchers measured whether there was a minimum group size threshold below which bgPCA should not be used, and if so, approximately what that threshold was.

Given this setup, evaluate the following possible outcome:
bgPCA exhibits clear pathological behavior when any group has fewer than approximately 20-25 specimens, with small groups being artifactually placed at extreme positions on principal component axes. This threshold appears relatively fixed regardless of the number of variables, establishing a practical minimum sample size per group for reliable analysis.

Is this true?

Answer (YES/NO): NO